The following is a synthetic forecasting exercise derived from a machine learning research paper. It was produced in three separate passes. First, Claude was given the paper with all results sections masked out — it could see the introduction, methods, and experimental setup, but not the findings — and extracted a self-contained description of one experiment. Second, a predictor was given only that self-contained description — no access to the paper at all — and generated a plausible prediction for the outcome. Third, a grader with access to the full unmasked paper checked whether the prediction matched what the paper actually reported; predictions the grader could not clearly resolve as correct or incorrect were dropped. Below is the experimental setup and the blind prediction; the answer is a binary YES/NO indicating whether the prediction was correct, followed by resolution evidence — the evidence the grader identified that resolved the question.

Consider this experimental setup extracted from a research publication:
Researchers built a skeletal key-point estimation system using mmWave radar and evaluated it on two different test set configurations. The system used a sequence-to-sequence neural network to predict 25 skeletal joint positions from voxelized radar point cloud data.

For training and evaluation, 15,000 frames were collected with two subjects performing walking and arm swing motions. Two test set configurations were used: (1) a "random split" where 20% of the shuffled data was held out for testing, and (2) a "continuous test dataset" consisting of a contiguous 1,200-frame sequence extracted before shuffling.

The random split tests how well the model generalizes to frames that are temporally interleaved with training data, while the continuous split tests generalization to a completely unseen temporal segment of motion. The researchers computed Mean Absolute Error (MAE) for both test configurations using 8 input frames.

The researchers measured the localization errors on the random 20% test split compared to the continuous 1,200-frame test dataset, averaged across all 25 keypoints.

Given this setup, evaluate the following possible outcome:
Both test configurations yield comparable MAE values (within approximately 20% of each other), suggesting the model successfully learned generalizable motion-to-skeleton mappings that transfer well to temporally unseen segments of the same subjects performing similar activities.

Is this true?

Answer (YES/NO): YES